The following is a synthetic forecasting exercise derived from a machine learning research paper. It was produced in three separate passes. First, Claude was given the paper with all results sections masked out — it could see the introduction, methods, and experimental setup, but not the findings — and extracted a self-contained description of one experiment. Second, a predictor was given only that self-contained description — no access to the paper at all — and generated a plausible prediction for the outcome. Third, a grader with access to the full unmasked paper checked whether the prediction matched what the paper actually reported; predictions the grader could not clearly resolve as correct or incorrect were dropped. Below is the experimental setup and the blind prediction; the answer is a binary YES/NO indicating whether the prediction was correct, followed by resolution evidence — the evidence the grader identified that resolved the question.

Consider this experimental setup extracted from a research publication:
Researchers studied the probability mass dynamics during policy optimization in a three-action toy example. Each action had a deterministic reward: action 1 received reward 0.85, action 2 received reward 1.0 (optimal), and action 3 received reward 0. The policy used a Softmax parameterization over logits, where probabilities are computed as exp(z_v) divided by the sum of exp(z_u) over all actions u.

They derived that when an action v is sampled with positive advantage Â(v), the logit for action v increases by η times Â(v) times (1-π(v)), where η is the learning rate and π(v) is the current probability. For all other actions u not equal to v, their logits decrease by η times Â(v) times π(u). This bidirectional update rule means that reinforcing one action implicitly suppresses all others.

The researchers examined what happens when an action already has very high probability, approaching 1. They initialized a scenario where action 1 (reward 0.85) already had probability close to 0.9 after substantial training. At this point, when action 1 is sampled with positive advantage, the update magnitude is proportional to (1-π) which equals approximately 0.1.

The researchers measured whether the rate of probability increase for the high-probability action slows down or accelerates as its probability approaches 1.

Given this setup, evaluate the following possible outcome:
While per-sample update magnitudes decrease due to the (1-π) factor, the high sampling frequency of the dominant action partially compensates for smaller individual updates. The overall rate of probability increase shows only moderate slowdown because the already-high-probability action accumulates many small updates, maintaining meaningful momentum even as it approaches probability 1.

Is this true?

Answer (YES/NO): NO